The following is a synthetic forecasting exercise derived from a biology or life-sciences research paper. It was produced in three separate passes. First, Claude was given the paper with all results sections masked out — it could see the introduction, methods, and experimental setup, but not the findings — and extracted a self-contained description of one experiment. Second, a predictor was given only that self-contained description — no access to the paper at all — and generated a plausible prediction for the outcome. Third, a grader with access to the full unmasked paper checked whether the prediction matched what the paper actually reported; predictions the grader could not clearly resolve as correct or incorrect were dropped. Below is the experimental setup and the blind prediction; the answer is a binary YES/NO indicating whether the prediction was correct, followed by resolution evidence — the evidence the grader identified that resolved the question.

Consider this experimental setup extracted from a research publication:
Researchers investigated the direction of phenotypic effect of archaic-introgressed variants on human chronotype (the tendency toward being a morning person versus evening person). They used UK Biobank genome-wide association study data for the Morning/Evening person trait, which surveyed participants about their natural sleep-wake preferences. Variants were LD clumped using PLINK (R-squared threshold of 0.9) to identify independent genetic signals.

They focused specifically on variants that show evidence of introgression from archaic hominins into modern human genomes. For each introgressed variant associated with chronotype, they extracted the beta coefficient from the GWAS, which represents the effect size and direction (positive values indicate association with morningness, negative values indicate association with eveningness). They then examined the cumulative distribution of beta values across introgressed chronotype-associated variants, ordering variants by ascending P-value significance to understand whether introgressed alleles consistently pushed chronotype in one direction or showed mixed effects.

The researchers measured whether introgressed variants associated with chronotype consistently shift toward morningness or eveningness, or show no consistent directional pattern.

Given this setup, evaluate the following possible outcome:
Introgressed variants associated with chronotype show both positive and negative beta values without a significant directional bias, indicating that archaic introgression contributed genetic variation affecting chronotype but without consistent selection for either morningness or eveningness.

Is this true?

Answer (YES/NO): NO